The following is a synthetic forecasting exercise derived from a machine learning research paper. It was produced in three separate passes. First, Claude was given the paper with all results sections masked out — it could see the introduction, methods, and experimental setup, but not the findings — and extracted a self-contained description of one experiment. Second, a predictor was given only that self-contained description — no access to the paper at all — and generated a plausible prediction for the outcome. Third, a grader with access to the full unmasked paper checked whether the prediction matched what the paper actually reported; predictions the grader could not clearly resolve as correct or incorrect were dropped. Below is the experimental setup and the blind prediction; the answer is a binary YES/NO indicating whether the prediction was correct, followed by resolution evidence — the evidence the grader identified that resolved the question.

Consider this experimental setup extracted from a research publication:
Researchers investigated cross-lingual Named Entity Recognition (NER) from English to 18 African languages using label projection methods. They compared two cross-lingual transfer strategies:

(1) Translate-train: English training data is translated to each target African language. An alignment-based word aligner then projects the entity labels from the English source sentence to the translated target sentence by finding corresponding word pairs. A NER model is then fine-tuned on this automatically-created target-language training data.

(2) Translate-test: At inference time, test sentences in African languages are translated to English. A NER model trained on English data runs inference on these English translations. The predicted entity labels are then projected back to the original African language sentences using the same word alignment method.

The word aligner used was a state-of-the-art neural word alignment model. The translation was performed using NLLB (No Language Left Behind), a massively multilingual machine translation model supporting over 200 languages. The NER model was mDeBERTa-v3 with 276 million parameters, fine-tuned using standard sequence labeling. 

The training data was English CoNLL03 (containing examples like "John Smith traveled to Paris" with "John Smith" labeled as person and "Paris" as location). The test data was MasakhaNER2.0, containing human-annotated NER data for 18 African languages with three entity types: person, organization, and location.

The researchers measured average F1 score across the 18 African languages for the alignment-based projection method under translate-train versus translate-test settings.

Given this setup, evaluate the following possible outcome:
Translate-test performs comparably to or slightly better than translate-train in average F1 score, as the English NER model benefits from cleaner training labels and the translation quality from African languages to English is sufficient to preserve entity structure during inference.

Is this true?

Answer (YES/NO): YES